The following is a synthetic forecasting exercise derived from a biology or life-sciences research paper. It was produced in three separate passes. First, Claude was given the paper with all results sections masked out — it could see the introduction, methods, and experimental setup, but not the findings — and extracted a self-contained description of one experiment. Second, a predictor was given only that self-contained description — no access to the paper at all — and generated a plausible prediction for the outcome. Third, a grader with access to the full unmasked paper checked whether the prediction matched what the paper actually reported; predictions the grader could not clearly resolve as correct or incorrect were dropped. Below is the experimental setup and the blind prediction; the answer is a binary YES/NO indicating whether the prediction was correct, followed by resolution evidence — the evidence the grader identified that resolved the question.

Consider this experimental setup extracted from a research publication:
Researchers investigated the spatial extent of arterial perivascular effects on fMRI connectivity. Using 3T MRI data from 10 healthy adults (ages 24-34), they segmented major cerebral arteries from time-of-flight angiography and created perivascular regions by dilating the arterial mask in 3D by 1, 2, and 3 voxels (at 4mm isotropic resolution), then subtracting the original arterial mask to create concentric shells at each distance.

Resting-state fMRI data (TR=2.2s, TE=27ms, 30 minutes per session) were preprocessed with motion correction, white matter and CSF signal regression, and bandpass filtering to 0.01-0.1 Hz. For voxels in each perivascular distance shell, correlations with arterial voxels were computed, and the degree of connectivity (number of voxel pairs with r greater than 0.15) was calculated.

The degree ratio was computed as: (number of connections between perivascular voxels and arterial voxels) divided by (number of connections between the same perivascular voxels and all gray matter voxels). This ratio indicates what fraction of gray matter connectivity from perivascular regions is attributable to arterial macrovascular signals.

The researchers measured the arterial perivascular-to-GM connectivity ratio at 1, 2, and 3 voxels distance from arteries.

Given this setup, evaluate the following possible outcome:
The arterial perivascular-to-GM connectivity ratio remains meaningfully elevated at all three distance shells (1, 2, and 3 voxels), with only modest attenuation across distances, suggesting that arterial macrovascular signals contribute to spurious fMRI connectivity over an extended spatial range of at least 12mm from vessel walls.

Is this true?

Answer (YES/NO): NO